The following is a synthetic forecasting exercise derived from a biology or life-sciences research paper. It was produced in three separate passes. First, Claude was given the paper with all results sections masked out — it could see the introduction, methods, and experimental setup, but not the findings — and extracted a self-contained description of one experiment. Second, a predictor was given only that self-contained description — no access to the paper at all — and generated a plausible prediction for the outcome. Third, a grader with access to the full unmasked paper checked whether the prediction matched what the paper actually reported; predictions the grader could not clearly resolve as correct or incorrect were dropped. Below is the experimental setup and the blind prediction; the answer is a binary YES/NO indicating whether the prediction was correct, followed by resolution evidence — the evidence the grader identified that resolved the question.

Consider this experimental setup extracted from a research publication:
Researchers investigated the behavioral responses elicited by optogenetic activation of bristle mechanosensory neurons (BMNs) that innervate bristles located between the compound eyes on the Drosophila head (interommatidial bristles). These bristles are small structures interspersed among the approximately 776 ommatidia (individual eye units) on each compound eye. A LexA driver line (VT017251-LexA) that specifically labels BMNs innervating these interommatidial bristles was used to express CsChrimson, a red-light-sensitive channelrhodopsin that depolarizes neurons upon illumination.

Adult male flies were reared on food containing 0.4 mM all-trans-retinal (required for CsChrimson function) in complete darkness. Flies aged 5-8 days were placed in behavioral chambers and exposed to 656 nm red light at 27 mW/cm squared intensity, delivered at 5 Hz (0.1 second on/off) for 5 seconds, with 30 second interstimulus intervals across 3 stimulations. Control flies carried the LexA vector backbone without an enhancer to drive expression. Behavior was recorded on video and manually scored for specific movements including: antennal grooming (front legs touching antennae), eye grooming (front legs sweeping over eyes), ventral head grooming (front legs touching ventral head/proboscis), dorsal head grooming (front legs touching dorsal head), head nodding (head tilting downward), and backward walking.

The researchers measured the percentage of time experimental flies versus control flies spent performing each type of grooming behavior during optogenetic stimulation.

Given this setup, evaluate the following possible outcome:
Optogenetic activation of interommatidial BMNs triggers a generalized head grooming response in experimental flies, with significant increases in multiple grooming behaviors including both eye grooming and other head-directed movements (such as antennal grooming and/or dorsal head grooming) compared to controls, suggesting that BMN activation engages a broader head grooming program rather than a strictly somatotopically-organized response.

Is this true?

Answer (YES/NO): NO